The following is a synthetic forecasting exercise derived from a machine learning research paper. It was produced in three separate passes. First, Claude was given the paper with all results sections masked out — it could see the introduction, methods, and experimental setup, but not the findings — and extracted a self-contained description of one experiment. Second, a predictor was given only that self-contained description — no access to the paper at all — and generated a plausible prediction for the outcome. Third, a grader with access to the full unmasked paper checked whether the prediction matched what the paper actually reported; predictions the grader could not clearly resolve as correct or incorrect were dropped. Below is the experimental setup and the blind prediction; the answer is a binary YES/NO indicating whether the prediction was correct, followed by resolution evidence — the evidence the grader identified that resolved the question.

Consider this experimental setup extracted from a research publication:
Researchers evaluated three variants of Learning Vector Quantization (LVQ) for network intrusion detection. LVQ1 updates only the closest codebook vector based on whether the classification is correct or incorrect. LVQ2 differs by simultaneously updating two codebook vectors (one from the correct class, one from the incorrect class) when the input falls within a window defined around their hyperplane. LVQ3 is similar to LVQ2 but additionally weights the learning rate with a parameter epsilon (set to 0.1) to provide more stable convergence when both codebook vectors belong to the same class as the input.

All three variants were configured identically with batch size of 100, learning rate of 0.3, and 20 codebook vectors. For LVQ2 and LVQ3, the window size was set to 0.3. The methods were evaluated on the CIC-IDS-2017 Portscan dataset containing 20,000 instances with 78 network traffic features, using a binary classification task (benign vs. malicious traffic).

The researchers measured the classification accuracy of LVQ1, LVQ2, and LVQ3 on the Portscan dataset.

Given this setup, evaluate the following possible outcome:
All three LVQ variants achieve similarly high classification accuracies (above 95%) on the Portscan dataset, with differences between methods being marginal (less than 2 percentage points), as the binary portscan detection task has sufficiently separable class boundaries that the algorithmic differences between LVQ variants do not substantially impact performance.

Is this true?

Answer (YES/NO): NO